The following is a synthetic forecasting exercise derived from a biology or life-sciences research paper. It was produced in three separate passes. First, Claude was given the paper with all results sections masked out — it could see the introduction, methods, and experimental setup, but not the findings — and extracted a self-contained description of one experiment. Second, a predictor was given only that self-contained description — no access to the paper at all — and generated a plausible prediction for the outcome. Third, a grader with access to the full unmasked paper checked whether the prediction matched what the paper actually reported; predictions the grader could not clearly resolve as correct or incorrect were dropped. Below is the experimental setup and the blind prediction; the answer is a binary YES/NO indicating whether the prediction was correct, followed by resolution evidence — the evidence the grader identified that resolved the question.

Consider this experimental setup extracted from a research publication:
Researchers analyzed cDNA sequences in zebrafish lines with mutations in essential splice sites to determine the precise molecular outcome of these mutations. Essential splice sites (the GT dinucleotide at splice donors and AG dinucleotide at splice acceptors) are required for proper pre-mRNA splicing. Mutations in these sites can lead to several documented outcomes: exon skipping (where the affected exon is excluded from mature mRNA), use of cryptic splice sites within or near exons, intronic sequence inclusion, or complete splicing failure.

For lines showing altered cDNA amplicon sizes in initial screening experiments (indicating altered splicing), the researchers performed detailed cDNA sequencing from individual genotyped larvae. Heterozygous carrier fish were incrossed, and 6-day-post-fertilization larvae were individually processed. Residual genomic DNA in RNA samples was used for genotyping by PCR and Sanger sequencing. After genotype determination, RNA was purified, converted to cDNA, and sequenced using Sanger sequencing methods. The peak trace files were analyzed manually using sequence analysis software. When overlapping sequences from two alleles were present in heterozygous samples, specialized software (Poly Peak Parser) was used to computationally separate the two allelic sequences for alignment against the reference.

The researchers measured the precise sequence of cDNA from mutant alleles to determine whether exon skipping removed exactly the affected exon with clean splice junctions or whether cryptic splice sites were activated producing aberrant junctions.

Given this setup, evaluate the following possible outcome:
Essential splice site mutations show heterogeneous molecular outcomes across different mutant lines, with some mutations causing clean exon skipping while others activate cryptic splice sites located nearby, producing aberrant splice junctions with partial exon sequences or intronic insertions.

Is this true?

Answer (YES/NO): YES